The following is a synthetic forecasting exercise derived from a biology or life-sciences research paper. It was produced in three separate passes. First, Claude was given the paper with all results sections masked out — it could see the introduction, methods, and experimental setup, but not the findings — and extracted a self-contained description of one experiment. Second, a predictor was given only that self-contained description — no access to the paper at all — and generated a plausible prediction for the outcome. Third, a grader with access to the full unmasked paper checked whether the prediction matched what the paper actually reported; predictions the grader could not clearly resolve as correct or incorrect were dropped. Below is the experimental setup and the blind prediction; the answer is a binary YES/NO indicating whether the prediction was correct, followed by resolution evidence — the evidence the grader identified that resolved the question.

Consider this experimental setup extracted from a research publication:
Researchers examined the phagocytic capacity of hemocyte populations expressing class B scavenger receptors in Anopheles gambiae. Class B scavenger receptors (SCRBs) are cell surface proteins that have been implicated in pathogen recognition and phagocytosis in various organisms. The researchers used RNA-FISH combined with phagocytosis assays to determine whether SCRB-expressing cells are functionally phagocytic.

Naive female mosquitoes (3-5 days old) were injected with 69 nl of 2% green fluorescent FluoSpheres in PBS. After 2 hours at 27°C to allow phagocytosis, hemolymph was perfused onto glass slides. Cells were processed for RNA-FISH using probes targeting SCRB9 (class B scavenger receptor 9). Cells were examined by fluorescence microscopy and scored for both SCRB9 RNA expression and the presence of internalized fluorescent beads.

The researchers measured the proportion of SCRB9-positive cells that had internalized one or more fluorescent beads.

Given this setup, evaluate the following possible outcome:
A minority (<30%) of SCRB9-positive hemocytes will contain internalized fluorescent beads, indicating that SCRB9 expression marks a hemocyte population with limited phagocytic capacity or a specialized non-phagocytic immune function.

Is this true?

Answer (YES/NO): YES